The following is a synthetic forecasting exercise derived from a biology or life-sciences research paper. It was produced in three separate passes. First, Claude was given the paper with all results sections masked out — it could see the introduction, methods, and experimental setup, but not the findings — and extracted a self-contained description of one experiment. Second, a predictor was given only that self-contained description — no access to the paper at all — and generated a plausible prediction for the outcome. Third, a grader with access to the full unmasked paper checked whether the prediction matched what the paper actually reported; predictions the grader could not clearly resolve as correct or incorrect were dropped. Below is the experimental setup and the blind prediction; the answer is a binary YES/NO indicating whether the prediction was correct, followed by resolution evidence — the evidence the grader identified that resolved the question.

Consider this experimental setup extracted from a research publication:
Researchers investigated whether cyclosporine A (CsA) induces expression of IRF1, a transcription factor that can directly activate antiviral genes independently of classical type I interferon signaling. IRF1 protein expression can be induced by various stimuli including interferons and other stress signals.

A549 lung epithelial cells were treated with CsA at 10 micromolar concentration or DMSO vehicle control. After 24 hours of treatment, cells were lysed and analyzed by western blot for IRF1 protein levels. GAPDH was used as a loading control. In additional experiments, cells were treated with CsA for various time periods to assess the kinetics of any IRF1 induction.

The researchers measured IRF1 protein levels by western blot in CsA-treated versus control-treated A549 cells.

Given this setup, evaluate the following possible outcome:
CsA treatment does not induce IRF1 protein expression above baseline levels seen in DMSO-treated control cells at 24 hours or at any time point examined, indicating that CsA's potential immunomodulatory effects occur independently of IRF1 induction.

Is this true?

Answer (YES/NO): YES